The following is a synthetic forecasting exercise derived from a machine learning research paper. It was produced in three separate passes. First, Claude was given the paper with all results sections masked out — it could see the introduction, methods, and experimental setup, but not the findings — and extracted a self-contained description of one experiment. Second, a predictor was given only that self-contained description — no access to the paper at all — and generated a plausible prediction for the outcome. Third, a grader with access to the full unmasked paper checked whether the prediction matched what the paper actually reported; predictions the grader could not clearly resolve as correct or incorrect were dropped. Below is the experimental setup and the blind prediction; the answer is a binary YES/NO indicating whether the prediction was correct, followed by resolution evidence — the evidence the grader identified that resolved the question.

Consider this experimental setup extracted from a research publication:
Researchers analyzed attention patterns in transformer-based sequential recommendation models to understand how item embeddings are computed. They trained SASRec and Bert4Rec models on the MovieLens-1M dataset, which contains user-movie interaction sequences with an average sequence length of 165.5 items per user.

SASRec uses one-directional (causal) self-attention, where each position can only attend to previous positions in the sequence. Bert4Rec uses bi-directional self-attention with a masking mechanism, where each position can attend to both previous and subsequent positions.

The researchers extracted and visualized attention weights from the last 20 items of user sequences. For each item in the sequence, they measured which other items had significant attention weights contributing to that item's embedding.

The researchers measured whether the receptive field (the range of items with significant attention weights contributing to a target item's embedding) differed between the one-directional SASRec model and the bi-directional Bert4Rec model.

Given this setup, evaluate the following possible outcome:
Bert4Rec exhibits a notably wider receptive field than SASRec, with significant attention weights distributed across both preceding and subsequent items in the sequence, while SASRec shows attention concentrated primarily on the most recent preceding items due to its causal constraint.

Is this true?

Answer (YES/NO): YES